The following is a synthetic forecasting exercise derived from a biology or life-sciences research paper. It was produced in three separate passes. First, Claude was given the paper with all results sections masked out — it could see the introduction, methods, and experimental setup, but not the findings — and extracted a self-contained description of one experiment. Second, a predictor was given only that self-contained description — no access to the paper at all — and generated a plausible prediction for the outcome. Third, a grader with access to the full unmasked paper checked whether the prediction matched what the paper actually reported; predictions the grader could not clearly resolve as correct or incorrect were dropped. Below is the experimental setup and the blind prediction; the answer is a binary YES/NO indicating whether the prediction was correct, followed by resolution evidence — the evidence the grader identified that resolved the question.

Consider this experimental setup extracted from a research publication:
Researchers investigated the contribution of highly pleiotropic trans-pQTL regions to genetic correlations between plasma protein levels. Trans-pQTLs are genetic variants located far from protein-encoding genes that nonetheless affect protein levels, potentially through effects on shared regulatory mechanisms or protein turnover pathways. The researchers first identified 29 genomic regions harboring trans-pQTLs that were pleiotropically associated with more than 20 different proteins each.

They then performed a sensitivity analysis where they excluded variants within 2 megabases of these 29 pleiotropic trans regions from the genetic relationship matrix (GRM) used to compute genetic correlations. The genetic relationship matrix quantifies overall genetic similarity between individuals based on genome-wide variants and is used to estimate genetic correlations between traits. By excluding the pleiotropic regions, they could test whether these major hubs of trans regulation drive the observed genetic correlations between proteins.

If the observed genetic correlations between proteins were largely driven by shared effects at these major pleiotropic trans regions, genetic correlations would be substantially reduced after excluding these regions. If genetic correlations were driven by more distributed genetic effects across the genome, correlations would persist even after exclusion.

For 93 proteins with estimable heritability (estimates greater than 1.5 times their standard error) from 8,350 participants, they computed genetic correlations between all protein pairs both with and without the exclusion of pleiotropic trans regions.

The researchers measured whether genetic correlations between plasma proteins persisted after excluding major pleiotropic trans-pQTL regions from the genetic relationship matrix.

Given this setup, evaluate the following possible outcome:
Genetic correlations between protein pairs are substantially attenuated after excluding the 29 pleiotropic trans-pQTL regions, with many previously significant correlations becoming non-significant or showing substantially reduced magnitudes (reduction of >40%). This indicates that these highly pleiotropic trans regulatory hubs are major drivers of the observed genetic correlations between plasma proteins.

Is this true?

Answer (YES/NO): NO